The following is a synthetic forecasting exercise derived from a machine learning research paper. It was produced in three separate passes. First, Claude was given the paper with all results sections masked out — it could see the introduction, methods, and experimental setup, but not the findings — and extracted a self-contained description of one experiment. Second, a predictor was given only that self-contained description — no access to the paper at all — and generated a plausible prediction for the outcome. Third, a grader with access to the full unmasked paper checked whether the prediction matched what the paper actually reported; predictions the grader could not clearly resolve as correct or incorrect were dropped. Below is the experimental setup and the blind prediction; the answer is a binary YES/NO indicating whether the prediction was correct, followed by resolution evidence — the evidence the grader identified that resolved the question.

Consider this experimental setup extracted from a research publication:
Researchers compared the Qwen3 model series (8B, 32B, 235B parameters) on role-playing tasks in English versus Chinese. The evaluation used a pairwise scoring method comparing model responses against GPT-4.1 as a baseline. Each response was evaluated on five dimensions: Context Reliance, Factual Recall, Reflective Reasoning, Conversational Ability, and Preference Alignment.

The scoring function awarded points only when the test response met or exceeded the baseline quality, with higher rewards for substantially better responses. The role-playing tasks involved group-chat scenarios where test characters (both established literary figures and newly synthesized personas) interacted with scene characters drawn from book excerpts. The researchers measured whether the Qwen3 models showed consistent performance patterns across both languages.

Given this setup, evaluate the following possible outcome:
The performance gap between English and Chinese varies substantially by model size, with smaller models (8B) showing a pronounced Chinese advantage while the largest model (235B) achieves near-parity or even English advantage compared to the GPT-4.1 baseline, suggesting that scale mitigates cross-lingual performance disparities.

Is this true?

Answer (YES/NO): NO